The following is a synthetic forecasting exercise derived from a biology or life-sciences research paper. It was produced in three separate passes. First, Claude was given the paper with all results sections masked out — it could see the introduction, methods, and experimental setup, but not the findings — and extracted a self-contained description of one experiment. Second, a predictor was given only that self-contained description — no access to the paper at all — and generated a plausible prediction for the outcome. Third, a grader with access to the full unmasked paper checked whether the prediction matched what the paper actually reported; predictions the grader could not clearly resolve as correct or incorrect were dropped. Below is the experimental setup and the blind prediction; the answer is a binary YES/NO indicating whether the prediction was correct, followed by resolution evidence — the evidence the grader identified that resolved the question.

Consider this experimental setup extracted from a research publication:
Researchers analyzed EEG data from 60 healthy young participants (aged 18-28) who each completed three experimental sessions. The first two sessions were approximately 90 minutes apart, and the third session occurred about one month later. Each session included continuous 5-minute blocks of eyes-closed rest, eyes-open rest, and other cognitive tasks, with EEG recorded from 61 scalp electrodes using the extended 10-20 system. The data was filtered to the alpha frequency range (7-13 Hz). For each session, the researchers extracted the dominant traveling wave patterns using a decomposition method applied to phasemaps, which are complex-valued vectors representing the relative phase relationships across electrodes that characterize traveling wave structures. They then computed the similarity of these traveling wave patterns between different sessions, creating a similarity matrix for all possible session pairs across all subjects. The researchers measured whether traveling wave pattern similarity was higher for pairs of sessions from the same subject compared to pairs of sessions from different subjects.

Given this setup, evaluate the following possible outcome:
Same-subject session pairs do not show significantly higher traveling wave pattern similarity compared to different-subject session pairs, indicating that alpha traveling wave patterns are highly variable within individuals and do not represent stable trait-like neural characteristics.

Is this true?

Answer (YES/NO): NO